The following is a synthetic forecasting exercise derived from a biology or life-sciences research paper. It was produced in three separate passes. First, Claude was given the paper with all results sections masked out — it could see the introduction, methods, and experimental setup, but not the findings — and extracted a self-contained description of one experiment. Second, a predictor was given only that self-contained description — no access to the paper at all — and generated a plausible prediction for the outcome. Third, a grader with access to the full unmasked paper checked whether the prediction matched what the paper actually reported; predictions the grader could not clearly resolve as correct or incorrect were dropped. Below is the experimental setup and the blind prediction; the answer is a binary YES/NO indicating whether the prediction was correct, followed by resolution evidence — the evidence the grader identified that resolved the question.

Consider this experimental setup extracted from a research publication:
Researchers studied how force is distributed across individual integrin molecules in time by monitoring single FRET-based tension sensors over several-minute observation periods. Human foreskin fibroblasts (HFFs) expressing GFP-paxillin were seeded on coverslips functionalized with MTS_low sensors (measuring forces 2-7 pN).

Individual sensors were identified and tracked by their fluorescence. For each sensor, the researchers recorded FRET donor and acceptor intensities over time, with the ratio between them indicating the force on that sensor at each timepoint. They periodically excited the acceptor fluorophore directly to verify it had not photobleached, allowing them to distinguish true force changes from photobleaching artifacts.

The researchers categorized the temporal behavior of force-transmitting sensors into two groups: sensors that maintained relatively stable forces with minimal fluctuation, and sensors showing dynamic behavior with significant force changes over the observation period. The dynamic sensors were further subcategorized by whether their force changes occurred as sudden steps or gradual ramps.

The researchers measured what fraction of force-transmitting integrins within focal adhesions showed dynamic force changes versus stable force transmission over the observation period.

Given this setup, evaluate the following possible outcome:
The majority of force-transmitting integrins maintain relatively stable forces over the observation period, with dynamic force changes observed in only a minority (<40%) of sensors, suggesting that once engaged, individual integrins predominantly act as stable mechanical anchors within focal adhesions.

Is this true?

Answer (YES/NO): YES